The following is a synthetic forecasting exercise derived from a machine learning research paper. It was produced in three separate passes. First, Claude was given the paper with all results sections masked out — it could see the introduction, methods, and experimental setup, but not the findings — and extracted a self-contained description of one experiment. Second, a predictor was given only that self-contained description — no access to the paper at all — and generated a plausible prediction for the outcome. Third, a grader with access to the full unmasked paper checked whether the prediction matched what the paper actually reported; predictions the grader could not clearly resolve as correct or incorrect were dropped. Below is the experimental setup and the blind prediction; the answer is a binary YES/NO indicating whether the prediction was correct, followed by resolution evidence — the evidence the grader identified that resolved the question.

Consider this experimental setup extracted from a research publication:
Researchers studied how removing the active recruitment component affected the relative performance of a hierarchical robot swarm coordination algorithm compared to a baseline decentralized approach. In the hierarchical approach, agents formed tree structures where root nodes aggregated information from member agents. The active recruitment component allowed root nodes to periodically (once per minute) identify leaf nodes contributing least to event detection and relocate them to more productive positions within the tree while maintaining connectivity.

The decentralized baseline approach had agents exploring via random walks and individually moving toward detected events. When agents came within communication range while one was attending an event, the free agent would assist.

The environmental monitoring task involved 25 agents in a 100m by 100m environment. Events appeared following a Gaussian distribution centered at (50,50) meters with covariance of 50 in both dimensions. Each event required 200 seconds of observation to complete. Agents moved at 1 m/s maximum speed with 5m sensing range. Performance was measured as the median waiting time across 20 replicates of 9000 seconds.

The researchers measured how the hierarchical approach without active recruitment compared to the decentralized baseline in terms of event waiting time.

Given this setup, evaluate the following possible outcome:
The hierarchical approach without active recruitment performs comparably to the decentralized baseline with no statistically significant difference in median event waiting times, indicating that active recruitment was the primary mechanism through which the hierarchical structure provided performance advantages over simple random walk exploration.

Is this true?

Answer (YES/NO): NO